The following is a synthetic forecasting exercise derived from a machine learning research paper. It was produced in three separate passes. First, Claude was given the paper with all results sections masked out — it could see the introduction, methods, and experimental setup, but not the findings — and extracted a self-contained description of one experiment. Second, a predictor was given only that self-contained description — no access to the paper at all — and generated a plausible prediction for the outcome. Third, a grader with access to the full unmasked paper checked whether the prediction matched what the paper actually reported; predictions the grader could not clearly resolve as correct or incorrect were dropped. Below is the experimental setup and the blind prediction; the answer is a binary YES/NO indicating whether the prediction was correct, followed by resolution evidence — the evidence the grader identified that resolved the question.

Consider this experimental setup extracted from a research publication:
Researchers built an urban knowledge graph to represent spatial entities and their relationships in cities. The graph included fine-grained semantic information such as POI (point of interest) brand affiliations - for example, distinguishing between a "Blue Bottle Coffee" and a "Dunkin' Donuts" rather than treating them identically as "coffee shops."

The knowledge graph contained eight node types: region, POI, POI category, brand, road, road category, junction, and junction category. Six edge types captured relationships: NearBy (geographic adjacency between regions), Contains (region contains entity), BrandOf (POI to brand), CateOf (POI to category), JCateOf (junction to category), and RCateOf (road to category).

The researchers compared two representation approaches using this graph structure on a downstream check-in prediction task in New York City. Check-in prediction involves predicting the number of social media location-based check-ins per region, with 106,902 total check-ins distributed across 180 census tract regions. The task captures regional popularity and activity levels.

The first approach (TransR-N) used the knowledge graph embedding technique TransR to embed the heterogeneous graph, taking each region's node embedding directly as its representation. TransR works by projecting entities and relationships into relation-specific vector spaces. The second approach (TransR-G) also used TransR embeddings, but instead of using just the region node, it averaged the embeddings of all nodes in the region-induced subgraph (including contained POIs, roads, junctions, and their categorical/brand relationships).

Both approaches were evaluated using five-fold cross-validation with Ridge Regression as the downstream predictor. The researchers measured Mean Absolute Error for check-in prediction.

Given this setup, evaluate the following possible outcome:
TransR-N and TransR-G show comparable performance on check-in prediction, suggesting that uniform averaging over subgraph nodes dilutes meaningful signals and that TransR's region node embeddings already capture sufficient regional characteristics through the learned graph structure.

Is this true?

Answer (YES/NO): NO